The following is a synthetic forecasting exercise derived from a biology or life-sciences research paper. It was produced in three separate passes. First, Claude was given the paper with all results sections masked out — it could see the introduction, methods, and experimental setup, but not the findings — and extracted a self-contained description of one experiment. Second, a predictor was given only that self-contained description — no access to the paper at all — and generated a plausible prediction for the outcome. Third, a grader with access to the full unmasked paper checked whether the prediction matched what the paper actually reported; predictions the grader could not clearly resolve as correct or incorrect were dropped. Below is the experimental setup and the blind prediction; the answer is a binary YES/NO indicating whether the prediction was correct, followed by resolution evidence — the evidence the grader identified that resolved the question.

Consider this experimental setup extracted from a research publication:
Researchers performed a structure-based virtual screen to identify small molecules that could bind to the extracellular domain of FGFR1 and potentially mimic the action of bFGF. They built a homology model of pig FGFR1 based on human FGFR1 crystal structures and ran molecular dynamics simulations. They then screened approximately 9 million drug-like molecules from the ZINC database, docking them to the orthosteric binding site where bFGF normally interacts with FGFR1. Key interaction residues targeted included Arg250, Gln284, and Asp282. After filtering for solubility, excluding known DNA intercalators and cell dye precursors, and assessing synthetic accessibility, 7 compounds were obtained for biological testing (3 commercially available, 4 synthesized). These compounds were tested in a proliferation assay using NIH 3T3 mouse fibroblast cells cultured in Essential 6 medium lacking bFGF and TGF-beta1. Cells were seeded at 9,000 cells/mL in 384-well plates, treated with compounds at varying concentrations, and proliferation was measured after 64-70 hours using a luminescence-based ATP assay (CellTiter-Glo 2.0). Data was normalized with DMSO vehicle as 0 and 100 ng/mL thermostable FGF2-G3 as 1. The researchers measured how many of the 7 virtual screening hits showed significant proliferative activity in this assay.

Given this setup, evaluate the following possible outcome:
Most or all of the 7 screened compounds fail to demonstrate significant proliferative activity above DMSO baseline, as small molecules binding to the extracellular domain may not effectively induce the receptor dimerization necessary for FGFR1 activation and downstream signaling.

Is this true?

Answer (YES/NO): YES